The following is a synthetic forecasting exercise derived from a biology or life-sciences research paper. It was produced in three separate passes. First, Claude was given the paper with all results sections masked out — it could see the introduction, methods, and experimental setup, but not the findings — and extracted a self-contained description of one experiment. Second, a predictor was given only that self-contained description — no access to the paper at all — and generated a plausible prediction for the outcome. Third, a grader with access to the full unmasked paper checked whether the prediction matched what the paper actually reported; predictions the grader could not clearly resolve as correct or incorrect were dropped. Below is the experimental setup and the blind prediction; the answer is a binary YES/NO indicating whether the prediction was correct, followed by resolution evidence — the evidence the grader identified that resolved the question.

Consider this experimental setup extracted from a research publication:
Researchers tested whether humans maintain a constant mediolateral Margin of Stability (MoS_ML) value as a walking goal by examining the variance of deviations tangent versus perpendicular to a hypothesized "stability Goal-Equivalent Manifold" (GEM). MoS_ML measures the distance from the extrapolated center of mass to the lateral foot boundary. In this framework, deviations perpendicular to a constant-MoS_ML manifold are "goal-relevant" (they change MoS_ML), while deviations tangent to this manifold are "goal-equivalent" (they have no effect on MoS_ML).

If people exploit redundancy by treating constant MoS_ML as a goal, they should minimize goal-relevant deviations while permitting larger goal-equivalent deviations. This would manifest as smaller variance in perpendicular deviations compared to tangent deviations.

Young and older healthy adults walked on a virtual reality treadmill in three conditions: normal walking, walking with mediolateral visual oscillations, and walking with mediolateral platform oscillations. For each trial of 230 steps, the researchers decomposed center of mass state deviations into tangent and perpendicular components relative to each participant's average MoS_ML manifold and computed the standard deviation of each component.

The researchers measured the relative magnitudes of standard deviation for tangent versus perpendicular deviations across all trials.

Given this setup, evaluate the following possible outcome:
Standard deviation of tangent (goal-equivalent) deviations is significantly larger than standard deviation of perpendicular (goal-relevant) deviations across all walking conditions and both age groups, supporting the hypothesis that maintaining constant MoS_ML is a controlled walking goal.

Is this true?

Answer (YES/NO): NO